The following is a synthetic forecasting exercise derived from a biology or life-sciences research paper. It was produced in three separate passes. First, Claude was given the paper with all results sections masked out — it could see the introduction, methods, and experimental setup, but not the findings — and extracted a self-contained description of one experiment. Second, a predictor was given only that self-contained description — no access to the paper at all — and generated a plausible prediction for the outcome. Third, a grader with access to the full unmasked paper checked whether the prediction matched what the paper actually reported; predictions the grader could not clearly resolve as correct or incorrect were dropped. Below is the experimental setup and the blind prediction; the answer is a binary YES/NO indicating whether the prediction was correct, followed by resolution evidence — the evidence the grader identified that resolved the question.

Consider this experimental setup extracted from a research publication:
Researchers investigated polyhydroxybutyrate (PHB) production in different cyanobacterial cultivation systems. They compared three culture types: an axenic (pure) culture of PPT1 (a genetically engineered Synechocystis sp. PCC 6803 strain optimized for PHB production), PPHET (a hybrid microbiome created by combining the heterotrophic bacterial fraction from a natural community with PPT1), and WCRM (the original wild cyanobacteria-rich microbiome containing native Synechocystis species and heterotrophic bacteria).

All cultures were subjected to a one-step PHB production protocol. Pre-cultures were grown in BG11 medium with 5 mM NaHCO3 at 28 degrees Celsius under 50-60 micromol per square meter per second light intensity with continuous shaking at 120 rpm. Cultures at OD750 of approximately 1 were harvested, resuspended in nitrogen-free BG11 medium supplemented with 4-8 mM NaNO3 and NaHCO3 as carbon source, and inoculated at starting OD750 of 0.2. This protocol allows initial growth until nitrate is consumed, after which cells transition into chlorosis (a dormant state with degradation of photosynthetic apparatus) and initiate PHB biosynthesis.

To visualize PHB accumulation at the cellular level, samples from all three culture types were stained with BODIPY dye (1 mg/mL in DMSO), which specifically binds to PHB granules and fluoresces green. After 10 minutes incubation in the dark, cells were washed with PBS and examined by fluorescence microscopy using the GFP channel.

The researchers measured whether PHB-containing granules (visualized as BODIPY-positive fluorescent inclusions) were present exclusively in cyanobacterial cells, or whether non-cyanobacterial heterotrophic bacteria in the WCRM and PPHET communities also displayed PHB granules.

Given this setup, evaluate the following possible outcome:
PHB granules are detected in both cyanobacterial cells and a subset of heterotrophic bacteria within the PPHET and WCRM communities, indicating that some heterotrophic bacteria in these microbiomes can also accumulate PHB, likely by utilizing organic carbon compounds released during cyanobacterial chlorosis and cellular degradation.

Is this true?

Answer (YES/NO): YES